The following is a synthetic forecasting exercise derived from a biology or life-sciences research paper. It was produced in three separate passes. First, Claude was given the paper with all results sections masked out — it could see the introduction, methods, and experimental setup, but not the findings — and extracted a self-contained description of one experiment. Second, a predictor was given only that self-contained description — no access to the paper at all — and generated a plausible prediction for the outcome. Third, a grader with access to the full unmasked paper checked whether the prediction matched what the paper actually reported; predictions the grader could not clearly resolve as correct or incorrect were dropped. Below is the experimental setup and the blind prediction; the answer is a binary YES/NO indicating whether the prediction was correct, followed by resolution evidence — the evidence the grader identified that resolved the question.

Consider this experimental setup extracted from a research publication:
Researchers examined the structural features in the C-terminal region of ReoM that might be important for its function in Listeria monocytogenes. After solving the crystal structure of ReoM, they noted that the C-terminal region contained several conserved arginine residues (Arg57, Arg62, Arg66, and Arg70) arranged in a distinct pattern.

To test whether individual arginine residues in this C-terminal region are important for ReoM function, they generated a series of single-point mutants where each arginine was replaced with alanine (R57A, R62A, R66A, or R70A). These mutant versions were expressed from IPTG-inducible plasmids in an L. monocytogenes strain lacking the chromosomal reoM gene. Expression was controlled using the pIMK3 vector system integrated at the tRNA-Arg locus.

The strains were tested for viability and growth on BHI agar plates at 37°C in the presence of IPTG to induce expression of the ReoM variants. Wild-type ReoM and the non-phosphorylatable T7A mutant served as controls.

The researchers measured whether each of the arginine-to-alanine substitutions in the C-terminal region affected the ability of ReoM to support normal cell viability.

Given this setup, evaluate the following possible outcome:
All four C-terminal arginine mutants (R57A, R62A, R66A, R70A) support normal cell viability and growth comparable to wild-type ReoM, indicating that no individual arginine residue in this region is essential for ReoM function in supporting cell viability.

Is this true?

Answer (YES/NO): NO